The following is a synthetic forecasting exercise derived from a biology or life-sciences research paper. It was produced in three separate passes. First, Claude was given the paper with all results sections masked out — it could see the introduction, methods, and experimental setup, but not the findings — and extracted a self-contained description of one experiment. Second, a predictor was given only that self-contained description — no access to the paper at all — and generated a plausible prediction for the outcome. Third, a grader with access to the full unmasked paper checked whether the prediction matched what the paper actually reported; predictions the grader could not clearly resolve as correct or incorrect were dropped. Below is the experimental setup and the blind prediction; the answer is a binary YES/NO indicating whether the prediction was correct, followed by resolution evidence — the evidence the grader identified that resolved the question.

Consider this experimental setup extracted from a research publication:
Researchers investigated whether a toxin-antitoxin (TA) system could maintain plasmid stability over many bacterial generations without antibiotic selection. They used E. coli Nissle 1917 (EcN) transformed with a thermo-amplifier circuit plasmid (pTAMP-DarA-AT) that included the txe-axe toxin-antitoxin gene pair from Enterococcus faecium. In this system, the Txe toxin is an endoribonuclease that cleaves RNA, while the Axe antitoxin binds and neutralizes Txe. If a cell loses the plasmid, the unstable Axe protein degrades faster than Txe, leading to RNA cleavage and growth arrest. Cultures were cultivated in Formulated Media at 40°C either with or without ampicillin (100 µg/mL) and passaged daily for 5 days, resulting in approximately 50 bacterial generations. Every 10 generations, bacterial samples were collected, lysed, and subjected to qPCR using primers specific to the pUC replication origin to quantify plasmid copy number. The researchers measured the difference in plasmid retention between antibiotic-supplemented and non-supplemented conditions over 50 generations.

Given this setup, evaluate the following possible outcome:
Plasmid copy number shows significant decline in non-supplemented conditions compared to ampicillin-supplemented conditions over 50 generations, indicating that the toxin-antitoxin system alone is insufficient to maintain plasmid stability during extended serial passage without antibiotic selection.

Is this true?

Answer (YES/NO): NO